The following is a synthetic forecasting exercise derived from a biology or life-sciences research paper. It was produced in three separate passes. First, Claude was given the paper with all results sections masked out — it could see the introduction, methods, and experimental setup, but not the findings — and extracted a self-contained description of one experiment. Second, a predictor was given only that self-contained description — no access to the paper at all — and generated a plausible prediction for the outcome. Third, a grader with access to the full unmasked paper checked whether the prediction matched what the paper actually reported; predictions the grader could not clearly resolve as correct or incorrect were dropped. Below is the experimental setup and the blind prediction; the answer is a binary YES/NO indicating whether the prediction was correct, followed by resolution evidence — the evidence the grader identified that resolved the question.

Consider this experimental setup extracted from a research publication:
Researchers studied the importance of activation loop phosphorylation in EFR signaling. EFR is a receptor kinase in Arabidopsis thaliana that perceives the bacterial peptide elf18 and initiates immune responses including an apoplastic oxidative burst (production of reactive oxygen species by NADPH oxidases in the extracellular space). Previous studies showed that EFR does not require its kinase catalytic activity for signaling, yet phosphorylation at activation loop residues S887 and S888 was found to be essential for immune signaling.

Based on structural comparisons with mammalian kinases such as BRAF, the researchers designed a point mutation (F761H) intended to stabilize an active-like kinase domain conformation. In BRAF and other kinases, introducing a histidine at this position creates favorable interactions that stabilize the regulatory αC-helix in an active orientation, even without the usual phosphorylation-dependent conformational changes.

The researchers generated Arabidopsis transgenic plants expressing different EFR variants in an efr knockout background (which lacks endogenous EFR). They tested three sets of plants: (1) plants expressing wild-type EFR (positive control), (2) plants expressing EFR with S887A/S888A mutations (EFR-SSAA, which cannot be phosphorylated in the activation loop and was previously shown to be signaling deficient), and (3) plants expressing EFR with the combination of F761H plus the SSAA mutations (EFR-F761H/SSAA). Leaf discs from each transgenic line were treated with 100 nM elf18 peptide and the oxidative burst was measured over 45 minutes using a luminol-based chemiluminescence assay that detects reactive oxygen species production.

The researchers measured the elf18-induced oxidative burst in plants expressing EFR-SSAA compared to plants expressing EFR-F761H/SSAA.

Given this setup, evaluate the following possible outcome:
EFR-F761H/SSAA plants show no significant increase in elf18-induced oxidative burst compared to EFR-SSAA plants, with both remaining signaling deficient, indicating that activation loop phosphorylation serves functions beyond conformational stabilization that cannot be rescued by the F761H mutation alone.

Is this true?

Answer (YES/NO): NO